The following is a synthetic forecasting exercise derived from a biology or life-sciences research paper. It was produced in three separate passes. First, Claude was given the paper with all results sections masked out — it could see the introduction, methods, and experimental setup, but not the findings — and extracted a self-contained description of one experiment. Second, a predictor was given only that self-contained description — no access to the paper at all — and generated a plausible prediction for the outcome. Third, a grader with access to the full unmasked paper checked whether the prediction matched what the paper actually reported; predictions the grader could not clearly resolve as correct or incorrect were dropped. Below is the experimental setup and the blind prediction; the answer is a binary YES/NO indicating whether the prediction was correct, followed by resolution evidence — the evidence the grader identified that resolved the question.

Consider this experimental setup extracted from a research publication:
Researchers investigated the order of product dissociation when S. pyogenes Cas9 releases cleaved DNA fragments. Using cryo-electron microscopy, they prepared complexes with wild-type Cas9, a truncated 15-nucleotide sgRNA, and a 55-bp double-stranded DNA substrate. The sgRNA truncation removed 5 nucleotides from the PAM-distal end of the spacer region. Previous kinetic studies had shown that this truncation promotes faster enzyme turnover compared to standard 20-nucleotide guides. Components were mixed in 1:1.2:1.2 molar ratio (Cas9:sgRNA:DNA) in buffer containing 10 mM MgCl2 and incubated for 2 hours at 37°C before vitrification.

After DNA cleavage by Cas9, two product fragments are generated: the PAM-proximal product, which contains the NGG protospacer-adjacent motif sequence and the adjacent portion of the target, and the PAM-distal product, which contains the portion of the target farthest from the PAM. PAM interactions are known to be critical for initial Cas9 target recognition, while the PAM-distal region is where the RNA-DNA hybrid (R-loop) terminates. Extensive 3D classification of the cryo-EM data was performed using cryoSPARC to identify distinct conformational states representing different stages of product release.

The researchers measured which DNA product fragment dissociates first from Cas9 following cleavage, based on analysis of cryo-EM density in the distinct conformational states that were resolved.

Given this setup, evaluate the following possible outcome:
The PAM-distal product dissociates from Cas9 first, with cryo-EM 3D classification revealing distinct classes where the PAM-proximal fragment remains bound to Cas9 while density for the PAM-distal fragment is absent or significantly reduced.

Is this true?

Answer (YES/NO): YES